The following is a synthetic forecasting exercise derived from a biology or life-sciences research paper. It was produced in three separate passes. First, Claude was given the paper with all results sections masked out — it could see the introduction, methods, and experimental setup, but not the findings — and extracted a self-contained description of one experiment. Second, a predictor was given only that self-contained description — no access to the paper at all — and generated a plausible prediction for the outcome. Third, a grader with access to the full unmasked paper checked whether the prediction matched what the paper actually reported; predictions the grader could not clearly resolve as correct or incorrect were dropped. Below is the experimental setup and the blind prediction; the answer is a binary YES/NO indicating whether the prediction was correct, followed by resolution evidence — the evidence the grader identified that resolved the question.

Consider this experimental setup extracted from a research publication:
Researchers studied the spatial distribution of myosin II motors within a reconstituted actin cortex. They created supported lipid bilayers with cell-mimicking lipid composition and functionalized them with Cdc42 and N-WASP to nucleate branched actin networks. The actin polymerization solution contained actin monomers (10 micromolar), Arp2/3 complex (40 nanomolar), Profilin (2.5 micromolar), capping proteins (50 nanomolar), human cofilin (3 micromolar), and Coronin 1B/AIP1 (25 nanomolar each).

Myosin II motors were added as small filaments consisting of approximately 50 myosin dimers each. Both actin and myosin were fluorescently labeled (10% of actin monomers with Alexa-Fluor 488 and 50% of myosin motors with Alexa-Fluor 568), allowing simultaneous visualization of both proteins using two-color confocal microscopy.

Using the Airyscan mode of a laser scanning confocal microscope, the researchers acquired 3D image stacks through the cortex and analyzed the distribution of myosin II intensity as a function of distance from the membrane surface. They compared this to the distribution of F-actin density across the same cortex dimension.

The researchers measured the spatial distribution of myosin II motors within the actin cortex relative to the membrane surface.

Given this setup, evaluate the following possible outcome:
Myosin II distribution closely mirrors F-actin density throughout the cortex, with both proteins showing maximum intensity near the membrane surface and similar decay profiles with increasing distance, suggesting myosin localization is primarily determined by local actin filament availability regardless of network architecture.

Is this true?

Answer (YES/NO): NO